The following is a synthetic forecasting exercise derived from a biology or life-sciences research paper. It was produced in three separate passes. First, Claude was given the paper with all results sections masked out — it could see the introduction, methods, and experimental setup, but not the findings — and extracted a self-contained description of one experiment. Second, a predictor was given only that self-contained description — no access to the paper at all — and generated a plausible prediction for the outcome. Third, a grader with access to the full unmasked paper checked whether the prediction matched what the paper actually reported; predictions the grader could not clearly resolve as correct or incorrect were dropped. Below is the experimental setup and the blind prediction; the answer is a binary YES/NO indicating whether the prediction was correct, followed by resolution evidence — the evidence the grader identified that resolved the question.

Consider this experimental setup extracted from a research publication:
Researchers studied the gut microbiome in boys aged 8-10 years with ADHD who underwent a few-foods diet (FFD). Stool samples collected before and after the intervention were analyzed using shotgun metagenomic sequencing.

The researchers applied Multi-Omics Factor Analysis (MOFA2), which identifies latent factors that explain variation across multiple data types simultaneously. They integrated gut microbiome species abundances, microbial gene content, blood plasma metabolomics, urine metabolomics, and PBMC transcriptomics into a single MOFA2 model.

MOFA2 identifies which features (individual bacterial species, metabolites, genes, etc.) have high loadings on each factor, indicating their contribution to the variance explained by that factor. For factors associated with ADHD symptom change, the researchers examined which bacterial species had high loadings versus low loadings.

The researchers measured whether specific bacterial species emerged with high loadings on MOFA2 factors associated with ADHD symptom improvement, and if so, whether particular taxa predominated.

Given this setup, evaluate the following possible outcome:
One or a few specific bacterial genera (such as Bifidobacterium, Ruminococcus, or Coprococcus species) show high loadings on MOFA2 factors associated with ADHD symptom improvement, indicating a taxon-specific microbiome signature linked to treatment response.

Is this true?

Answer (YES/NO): NO